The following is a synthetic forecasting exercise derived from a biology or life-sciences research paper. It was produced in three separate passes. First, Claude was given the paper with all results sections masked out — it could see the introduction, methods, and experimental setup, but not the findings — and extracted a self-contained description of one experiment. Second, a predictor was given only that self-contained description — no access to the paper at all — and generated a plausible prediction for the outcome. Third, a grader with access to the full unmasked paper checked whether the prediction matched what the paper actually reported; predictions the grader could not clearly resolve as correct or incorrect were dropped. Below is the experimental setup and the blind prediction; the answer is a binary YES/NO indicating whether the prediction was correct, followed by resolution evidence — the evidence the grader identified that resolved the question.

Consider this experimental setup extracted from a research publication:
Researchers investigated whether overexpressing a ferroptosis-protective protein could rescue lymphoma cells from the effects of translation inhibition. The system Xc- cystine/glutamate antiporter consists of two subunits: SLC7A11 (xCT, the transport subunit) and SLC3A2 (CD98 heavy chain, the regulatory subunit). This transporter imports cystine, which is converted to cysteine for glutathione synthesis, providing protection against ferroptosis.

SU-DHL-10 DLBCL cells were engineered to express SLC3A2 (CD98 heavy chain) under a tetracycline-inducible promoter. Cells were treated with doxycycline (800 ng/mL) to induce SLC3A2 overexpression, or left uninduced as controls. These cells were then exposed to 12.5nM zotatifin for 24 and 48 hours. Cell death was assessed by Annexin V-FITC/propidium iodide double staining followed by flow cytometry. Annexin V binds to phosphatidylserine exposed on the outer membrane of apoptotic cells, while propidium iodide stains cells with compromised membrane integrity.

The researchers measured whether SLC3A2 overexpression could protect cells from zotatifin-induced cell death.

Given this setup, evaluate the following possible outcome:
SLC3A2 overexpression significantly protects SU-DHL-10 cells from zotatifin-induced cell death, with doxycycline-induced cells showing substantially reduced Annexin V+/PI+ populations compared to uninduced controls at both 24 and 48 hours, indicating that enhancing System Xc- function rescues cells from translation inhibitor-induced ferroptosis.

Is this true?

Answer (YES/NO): NO